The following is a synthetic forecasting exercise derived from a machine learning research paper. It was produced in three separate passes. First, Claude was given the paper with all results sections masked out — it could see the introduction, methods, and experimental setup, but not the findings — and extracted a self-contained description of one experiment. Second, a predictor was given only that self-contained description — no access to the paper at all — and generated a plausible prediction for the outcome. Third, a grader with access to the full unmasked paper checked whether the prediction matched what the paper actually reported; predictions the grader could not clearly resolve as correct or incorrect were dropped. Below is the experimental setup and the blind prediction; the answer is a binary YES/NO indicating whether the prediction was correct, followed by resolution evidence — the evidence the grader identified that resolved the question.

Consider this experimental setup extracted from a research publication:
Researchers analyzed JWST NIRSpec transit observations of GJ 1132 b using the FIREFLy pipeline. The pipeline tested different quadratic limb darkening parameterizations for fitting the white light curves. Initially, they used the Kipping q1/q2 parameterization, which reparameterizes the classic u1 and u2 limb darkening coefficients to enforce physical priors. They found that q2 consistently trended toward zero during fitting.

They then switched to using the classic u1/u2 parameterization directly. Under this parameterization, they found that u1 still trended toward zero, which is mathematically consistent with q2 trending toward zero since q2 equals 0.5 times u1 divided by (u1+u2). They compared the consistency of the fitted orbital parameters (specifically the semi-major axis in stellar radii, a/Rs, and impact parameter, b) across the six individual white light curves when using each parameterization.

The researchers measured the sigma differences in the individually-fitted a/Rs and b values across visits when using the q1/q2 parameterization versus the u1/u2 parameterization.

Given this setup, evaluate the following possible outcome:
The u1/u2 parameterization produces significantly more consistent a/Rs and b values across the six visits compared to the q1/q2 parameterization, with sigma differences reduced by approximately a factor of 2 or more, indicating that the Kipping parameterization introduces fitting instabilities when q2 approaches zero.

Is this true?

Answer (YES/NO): NO